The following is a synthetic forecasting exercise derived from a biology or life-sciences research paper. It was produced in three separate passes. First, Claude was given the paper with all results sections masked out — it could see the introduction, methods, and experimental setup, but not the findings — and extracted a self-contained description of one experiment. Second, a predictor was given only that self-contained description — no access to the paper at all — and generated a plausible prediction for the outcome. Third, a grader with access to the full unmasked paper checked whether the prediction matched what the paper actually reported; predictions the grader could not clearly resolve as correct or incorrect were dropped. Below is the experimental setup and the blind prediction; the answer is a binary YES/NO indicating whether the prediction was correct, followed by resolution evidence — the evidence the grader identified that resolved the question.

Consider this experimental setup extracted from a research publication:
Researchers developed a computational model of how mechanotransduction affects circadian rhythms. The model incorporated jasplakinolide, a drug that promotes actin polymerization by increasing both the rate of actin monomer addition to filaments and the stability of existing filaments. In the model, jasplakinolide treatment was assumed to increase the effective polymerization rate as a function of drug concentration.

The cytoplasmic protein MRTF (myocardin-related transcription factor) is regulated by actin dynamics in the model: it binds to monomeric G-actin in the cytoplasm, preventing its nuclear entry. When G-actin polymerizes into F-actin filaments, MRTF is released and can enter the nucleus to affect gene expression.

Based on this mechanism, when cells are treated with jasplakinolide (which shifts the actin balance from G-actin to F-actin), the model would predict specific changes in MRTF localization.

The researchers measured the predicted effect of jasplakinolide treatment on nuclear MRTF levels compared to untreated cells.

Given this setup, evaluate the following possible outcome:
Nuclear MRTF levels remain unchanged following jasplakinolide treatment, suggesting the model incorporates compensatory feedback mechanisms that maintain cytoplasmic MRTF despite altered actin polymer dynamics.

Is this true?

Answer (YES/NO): NO